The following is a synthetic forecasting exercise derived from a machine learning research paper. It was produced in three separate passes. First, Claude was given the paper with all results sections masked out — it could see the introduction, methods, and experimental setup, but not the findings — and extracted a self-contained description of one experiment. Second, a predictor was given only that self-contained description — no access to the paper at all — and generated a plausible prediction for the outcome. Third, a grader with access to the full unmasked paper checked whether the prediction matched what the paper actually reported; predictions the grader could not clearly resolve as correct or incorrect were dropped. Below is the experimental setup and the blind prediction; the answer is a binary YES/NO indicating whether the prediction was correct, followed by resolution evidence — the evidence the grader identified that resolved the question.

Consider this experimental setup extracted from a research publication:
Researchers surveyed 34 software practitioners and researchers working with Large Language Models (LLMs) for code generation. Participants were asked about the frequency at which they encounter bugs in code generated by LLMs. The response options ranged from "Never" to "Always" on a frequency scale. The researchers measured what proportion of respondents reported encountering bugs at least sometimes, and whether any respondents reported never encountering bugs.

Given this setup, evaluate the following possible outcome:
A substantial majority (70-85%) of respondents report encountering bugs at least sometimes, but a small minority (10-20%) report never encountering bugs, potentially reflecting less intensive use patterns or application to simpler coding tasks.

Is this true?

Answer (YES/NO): NO